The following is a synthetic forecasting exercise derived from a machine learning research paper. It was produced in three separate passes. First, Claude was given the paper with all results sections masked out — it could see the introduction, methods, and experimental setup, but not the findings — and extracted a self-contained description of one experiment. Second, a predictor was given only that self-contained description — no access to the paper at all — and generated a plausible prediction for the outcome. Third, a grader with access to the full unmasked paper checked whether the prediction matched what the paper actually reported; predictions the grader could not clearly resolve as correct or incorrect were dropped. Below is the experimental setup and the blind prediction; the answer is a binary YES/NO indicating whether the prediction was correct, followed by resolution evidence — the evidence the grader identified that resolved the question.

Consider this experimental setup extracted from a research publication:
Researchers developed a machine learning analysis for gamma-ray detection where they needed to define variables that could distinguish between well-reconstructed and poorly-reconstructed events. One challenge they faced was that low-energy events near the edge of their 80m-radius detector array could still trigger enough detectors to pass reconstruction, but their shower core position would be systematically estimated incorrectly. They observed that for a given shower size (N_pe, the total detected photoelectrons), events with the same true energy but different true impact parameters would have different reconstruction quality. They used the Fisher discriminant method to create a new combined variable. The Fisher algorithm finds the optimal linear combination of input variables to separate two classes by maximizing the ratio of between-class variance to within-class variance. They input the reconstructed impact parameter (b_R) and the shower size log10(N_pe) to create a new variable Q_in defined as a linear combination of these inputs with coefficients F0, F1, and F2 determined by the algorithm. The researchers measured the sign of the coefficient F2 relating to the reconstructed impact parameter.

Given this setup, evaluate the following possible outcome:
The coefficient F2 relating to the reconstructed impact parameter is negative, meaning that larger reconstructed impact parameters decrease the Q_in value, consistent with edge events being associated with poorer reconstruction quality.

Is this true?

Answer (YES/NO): YES